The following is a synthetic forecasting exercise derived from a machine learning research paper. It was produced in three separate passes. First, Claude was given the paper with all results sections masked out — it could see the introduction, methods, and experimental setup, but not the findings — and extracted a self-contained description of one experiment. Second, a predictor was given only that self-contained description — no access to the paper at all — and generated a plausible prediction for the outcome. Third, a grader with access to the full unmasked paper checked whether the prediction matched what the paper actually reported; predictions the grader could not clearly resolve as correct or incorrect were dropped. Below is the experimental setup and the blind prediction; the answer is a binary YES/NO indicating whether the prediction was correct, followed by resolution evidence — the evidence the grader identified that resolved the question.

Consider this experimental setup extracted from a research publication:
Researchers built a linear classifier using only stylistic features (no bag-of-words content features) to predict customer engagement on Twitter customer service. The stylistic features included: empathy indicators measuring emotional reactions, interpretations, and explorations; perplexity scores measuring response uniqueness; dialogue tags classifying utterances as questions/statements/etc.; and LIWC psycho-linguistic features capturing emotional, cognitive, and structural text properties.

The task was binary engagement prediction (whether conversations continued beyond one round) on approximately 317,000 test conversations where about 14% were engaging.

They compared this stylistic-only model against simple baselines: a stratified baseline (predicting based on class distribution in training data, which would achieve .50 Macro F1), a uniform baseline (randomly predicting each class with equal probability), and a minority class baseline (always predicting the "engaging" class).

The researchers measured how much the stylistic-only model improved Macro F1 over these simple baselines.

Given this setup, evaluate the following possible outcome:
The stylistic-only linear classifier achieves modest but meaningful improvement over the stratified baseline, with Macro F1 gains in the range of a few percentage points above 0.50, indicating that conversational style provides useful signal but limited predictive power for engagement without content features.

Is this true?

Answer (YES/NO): YES